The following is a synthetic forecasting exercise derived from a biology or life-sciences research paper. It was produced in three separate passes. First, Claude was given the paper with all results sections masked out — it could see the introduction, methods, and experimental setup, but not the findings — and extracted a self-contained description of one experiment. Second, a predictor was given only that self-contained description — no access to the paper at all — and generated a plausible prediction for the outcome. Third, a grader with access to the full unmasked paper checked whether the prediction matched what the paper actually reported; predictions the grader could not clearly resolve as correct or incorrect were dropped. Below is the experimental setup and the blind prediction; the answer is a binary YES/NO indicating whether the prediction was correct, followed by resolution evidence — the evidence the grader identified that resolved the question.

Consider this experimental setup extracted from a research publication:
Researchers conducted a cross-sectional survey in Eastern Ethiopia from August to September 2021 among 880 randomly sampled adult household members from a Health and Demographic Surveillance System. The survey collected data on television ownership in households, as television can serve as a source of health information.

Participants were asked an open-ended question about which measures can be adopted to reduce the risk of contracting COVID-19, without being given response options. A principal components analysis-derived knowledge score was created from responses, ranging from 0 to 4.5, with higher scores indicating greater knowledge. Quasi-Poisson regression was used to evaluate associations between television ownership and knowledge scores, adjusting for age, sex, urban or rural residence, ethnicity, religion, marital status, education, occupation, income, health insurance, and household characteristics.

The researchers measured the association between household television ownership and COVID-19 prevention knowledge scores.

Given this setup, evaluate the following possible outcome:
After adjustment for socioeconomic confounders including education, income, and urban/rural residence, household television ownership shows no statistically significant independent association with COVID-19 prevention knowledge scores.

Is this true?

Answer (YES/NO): YES